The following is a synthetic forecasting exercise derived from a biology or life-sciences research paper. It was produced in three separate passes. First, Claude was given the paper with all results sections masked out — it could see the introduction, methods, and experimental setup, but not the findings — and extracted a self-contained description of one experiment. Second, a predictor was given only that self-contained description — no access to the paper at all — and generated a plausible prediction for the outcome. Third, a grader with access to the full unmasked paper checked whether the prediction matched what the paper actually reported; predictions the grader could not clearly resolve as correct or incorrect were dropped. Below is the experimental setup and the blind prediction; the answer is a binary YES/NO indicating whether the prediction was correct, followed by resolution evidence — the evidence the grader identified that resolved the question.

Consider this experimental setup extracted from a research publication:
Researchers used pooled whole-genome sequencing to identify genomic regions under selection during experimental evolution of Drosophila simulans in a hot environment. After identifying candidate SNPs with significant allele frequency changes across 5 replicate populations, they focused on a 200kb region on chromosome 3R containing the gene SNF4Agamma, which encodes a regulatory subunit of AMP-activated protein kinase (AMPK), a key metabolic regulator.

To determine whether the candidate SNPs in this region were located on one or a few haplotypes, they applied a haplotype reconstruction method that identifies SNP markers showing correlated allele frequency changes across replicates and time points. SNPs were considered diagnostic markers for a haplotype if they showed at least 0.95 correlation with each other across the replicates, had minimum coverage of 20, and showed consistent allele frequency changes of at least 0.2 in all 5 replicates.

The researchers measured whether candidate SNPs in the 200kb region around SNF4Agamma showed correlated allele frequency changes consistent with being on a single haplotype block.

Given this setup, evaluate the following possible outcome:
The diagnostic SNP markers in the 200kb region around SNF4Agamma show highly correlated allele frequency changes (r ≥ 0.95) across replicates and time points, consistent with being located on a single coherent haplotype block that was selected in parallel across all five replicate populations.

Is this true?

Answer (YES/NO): YES